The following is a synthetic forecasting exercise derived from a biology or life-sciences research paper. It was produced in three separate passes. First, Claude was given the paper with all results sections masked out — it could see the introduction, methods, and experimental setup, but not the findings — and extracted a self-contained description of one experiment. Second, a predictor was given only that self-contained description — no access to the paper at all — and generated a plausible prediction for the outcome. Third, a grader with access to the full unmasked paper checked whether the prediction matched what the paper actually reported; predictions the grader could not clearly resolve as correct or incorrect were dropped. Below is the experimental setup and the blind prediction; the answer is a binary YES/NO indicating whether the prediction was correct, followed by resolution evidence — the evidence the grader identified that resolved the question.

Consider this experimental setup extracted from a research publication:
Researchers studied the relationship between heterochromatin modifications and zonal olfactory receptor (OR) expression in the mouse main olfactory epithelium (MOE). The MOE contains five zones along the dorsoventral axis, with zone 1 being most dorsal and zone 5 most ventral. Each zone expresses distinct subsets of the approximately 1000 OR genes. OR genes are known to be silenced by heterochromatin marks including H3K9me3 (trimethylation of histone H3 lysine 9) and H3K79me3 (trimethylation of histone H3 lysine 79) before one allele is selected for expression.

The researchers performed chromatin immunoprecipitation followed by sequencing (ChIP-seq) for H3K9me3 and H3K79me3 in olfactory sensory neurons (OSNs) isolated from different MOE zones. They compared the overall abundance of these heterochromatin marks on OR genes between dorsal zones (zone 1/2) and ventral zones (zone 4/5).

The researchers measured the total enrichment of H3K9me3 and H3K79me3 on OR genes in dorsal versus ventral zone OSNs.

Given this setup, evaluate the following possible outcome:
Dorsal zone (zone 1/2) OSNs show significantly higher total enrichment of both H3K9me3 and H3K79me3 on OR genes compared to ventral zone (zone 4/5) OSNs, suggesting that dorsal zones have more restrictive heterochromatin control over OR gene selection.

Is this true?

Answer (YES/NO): NO